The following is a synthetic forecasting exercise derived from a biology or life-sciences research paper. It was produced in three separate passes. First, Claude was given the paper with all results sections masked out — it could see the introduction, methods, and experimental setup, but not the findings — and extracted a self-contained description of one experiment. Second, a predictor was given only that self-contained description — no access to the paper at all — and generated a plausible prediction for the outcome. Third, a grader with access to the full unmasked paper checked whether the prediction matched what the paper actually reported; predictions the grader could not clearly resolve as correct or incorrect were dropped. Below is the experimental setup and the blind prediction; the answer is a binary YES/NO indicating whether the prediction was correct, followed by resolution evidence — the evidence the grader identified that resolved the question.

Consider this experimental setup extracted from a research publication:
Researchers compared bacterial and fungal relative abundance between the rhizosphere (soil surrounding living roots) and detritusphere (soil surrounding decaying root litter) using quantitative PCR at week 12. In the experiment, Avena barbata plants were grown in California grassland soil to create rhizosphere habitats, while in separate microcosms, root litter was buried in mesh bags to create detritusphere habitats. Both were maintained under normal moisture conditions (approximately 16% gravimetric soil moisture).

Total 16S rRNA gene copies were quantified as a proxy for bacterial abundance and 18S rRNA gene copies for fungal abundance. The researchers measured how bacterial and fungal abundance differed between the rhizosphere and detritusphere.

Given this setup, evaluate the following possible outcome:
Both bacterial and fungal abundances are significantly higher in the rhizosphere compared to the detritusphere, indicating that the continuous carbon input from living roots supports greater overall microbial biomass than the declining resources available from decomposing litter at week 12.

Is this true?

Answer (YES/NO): NO